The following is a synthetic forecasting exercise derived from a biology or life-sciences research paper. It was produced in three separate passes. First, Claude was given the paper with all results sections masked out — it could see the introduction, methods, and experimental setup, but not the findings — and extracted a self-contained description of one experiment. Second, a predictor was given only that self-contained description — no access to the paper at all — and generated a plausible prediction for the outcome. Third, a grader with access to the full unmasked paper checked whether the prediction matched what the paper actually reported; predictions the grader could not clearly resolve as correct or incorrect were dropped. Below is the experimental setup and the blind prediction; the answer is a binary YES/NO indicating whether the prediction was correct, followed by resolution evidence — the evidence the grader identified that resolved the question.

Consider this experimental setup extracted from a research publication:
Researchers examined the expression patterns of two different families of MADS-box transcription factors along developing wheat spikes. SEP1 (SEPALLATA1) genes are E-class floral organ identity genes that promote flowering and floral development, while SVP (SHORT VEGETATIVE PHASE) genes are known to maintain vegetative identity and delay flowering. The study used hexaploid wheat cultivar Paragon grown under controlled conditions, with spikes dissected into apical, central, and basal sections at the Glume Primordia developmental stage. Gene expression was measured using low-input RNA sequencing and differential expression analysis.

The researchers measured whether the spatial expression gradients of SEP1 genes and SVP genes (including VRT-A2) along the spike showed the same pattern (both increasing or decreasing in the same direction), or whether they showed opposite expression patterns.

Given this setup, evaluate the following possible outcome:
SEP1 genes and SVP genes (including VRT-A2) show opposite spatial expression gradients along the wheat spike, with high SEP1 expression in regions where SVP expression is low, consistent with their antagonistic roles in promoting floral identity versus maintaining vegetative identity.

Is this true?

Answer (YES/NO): YES